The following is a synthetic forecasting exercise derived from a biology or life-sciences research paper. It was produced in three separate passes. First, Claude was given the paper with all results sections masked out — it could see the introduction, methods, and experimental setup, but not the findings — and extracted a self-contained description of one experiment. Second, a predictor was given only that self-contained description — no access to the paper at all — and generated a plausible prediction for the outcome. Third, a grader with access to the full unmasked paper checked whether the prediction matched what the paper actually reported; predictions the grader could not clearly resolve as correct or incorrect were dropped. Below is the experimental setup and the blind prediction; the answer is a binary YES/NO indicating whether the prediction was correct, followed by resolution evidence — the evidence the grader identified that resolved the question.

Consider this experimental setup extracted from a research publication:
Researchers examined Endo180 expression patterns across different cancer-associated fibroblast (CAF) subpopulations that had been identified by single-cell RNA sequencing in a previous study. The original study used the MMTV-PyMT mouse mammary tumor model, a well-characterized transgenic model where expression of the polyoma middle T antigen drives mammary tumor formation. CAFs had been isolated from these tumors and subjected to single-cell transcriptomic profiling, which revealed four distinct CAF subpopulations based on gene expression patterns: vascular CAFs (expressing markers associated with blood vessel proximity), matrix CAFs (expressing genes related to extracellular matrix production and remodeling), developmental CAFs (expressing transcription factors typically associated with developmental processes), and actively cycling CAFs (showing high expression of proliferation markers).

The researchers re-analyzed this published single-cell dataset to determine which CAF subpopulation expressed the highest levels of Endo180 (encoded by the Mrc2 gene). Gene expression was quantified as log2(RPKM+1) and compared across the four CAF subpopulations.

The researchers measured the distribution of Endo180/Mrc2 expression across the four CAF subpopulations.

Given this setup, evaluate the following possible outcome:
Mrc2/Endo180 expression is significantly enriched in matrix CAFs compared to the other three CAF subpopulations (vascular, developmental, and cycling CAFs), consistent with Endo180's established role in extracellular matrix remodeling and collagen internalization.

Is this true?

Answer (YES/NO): YES